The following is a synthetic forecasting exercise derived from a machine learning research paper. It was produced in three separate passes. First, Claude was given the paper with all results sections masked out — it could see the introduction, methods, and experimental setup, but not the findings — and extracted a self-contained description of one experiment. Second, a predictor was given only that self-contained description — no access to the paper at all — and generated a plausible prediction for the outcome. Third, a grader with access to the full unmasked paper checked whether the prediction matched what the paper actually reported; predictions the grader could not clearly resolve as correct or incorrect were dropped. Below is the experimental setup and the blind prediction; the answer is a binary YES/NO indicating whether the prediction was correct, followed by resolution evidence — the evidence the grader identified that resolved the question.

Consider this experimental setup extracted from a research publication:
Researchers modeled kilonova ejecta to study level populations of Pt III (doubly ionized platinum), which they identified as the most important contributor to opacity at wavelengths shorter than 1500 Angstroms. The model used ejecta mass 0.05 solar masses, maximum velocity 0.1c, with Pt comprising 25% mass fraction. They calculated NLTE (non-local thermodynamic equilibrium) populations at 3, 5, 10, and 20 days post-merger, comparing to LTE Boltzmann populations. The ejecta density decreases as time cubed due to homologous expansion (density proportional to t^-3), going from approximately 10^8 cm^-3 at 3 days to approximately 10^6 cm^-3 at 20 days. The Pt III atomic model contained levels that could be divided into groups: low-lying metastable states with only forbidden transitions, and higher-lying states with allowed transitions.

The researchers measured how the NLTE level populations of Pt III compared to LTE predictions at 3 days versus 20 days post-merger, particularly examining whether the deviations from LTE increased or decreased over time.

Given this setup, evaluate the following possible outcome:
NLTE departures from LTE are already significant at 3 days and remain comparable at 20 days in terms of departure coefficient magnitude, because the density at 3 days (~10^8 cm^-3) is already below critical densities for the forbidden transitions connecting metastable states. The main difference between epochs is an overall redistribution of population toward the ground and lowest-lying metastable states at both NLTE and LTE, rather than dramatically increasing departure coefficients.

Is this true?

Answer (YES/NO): NO